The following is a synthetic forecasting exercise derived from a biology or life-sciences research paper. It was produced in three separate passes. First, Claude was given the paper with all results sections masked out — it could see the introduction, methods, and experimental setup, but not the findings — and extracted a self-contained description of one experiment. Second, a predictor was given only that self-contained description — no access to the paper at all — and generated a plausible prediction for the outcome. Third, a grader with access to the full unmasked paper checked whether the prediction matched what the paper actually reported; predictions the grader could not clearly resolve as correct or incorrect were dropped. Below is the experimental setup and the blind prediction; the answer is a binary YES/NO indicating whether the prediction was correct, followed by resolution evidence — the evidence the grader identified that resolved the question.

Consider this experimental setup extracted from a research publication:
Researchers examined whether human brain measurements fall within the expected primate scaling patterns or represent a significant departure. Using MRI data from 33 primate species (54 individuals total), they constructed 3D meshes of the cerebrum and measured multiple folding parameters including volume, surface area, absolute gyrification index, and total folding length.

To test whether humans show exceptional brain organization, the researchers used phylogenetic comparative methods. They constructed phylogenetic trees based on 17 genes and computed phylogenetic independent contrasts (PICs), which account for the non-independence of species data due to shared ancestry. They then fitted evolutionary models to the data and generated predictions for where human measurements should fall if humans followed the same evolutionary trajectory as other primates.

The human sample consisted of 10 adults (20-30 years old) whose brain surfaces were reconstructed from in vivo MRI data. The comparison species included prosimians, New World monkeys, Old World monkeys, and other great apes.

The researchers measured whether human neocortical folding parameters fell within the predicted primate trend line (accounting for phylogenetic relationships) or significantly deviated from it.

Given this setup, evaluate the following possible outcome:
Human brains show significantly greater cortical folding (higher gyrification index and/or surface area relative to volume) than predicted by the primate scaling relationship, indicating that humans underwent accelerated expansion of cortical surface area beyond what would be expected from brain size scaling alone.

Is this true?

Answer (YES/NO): NO